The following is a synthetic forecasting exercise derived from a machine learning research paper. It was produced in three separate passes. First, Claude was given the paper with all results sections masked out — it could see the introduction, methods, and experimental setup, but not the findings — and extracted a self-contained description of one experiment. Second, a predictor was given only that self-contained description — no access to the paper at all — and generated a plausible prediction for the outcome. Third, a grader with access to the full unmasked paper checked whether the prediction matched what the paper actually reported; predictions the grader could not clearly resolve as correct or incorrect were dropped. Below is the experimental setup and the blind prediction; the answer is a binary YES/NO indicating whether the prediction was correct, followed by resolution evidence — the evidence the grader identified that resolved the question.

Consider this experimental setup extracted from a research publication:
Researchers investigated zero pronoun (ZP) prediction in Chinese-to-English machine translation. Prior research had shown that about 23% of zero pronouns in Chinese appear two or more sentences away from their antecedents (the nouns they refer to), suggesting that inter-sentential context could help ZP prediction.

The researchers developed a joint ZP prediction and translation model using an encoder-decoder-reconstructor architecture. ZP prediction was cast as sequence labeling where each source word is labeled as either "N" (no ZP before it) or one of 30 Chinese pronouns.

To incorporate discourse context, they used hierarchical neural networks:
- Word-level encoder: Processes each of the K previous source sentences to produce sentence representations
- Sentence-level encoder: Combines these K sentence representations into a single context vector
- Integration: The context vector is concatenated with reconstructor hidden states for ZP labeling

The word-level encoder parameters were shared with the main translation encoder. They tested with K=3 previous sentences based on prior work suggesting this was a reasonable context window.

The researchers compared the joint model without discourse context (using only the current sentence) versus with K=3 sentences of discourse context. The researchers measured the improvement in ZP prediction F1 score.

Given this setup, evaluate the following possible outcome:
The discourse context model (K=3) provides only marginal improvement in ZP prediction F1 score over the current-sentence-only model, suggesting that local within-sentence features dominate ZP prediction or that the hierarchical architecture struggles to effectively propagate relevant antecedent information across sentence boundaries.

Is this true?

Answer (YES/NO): NO